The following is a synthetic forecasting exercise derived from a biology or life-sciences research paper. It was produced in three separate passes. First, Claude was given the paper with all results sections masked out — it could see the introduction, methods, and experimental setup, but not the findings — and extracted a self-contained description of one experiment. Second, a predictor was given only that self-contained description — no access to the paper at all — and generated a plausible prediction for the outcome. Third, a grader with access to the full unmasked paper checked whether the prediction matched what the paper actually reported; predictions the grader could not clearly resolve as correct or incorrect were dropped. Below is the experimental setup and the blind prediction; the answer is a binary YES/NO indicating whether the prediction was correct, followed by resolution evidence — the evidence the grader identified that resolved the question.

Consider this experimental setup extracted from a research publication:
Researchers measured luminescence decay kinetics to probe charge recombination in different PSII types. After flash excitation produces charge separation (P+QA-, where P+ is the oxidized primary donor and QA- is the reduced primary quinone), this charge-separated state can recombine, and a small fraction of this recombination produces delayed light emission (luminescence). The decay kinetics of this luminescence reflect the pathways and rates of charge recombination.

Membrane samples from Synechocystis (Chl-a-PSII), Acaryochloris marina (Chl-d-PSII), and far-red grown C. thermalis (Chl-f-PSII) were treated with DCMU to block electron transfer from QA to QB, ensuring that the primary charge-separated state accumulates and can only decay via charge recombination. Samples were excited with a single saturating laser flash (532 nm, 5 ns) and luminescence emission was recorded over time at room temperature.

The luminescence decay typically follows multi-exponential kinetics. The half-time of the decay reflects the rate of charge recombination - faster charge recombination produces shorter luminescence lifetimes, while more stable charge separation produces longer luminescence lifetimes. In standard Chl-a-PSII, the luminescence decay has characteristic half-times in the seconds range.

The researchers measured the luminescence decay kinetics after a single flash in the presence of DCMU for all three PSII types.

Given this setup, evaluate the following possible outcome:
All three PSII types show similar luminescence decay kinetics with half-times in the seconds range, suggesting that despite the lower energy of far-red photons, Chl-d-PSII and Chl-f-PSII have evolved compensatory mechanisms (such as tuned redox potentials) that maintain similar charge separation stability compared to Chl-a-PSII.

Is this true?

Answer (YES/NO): NO